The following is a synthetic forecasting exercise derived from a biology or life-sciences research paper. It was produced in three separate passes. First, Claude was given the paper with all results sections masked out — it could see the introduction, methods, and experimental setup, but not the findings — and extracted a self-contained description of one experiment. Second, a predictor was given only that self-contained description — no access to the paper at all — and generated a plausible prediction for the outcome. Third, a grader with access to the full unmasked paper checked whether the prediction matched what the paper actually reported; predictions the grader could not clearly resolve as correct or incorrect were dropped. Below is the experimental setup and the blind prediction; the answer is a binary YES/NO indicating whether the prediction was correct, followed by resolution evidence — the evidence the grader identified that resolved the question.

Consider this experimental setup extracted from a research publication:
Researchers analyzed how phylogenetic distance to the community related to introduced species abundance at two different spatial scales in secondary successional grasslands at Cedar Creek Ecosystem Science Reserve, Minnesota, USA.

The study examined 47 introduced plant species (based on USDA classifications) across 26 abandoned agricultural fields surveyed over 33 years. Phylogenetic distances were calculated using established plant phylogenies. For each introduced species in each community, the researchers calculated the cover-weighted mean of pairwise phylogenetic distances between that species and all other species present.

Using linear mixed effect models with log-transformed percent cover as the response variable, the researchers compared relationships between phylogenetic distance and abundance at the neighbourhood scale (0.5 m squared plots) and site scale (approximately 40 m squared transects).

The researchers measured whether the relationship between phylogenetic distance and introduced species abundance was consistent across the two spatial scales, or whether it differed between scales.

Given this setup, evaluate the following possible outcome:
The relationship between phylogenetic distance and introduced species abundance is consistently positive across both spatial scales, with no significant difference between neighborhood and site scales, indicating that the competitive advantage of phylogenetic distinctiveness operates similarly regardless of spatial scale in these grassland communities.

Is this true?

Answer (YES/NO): NO